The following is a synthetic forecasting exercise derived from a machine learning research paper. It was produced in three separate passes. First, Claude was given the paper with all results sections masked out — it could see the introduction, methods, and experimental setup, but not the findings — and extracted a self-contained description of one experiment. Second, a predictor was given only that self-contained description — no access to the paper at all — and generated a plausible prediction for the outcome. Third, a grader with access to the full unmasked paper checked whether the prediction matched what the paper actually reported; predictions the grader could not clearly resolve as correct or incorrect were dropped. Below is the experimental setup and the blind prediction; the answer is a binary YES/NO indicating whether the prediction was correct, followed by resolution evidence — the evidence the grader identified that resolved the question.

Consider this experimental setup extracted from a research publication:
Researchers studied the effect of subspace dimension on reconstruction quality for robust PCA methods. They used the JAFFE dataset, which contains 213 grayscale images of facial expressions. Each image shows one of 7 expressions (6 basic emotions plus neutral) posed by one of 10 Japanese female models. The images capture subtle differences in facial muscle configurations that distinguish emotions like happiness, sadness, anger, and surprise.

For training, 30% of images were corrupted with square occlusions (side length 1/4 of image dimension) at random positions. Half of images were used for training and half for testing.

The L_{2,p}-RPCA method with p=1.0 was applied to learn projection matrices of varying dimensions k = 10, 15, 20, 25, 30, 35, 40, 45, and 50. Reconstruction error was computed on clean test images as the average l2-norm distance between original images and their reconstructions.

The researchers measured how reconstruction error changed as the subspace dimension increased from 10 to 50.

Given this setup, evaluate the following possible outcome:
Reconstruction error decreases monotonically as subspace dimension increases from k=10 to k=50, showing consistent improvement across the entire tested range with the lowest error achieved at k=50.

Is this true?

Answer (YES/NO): NO